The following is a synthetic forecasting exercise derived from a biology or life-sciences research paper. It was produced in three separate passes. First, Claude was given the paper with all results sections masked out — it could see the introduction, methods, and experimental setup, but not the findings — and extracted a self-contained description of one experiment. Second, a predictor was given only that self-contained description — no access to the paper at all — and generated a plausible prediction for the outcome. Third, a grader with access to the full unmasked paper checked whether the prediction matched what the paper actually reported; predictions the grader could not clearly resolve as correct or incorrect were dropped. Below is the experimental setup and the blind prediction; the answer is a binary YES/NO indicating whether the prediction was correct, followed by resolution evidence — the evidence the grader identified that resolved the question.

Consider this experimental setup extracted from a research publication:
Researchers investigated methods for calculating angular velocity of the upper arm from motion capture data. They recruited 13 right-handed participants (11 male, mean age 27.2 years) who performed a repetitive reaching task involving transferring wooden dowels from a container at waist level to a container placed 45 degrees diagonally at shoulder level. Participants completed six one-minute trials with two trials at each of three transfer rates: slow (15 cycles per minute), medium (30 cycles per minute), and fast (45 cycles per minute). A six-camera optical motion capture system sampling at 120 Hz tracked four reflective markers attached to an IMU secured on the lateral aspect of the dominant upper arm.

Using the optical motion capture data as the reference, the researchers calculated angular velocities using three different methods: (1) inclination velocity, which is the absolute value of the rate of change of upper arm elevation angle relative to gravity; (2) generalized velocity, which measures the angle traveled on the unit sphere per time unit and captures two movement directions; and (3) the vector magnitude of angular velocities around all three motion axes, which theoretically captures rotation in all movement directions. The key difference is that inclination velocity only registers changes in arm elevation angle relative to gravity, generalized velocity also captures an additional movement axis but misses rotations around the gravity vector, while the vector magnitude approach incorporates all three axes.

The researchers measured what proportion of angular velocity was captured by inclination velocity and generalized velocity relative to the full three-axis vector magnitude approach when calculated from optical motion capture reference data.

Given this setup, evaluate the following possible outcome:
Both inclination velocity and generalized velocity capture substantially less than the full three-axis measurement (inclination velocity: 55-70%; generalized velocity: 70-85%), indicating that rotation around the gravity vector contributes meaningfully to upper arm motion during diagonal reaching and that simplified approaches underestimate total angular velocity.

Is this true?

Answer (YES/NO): NO